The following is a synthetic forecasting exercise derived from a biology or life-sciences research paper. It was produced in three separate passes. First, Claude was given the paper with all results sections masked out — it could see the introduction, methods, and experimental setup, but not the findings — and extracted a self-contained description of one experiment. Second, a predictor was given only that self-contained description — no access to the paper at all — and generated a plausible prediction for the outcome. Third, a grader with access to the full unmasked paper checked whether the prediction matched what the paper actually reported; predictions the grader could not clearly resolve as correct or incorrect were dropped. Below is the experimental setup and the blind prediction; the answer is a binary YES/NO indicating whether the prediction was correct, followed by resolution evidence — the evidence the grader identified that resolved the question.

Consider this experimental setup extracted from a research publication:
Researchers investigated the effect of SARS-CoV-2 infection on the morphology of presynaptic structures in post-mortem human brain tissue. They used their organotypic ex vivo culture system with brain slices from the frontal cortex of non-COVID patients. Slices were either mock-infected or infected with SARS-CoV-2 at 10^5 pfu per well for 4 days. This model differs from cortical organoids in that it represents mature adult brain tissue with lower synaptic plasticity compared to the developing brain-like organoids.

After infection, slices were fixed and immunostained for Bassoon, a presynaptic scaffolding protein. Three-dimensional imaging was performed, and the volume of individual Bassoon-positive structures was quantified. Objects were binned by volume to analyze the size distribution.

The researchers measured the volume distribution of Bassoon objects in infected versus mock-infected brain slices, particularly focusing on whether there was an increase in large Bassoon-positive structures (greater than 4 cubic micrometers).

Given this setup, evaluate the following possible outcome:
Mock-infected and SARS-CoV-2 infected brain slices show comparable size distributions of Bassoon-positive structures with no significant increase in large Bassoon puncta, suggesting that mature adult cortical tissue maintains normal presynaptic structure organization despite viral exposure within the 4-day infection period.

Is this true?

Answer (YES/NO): NO